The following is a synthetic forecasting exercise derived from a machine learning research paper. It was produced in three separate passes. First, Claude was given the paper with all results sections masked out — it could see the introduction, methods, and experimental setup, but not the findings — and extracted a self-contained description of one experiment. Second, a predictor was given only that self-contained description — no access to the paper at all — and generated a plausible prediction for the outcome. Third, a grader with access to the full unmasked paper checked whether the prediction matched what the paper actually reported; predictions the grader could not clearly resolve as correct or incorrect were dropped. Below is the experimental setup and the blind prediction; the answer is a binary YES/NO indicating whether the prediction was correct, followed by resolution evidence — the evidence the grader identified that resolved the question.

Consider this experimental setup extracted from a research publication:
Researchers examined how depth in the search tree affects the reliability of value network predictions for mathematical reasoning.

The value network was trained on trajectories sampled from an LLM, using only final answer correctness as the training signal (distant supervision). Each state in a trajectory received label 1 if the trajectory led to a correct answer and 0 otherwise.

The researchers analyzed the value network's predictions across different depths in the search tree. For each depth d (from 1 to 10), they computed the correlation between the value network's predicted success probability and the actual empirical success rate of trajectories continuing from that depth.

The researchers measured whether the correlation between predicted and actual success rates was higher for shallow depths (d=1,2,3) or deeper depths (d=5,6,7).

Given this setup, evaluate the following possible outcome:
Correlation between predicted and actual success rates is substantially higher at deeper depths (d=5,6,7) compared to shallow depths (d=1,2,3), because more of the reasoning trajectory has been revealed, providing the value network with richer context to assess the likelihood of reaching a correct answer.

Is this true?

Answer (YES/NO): NO